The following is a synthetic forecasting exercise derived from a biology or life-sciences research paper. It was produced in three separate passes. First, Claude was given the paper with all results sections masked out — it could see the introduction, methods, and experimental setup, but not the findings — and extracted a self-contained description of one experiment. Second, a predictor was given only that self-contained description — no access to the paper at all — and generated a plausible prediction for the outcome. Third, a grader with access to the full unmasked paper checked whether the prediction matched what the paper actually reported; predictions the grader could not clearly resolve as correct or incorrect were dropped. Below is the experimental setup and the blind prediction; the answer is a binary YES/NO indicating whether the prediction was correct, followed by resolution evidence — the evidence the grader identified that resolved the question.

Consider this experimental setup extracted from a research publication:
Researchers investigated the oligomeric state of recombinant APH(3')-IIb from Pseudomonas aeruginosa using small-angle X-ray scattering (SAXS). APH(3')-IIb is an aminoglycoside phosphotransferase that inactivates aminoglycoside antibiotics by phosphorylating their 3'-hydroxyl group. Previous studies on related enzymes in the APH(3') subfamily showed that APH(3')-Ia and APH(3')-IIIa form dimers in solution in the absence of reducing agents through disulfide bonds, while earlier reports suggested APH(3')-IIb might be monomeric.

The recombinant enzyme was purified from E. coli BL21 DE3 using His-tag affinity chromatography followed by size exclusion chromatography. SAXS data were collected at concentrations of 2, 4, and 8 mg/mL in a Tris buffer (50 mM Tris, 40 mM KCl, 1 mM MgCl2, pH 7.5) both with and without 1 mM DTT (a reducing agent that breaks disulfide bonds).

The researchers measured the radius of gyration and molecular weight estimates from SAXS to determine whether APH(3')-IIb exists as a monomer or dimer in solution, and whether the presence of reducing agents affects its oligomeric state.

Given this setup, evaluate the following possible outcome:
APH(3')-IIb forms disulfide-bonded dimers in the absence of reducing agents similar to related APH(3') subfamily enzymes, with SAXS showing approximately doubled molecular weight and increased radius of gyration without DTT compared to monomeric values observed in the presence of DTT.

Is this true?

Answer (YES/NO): NO